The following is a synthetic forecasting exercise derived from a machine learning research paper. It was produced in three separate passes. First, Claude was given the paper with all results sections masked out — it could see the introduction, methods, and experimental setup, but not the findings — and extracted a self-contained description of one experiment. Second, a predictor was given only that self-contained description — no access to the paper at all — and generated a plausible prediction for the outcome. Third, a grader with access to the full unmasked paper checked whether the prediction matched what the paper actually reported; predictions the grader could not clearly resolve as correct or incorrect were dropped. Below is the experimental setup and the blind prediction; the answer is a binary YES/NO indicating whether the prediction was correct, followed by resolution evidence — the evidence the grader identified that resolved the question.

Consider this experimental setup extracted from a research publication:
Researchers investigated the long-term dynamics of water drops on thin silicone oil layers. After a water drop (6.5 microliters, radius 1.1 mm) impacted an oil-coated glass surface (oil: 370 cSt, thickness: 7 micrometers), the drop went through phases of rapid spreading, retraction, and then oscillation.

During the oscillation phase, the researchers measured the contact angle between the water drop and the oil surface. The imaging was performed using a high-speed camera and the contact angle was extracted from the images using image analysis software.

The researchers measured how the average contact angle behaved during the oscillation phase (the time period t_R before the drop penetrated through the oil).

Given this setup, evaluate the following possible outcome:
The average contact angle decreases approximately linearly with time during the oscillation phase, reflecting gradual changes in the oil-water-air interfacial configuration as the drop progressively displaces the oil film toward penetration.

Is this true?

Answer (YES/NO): NO